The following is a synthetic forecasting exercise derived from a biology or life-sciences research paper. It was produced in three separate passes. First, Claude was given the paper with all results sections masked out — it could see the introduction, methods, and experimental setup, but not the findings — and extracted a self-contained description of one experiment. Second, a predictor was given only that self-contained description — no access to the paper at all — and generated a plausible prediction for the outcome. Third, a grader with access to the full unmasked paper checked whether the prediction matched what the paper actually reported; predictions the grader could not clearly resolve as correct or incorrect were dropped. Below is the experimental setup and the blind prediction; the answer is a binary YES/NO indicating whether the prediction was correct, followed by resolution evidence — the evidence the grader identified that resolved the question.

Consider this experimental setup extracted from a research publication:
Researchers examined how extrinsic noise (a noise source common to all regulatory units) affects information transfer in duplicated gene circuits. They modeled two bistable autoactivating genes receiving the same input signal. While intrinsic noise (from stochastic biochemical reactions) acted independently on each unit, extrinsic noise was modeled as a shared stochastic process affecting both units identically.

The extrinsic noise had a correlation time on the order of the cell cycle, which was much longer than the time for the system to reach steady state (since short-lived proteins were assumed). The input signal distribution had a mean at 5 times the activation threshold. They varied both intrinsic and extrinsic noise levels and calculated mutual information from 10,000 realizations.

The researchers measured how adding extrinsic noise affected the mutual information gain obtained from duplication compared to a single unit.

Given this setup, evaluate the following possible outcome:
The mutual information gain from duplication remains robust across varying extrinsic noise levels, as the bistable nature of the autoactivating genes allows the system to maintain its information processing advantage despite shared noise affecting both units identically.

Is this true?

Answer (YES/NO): NO